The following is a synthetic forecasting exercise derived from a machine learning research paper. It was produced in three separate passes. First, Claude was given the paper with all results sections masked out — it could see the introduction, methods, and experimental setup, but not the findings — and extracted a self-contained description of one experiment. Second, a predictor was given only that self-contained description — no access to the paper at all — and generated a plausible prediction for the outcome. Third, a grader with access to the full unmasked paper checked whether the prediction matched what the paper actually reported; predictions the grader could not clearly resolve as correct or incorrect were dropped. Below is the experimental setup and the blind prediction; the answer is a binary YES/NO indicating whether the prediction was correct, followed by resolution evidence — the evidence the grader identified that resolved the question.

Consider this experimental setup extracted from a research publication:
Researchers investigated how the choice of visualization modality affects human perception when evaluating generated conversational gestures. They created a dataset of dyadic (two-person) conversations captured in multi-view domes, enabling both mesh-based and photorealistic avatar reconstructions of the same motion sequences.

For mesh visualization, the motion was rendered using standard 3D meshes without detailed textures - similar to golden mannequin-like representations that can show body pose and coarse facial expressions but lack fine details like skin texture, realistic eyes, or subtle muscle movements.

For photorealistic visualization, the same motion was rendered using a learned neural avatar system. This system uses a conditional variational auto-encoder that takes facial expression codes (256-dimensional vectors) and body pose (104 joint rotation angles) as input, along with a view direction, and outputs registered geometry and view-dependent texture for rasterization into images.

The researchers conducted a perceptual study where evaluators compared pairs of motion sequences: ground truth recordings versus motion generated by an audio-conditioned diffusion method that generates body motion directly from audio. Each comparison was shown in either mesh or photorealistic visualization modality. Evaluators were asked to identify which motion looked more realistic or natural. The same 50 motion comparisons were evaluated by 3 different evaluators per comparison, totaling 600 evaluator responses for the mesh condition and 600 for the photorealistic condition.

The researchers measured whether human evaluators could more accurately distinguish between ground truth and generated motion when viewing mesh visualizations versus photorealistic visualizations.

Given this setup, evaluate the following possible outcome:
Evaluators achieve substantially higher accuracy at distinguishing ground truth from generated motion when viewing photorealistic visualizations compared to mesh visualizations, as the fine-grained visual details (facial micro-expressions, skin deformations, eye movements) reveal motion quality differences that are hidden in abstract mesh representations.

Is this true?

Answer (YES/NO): YES